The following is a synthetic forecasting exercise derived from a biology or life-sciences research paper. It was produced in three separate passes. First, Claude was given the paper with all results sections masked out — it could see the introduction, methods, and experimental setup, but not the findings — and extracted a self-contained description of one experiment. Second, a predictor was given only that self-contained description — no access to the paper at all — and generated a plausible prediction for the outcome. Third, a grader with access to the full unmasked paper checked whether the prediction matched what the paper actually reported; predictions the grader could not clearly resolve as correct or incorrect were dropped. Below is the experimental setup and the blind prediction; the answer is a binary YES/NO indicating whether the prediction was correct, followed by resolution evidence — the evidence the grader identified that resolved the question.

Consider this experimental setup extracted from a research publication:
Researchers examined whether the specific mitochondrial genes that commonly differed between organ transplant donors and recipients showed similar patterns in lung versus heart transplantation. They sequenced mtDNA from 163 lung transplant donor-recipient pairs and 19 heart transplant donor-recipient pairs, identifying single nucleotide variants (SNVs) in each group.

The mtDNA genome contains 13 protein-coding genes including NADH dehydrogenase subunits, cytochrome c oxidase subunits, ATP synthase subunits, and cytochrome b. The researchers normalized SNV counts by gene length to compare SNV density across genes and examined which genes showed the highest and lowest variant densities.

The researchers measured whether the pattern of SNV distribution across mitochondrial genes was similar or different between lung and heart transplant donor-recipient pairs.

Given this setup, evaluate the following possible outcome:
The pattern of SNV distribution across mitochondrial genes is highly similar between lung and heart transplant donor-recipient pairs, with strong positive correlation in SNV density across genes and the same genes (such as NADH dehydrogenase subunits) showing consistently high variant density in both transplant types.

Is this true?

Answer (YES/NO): NO